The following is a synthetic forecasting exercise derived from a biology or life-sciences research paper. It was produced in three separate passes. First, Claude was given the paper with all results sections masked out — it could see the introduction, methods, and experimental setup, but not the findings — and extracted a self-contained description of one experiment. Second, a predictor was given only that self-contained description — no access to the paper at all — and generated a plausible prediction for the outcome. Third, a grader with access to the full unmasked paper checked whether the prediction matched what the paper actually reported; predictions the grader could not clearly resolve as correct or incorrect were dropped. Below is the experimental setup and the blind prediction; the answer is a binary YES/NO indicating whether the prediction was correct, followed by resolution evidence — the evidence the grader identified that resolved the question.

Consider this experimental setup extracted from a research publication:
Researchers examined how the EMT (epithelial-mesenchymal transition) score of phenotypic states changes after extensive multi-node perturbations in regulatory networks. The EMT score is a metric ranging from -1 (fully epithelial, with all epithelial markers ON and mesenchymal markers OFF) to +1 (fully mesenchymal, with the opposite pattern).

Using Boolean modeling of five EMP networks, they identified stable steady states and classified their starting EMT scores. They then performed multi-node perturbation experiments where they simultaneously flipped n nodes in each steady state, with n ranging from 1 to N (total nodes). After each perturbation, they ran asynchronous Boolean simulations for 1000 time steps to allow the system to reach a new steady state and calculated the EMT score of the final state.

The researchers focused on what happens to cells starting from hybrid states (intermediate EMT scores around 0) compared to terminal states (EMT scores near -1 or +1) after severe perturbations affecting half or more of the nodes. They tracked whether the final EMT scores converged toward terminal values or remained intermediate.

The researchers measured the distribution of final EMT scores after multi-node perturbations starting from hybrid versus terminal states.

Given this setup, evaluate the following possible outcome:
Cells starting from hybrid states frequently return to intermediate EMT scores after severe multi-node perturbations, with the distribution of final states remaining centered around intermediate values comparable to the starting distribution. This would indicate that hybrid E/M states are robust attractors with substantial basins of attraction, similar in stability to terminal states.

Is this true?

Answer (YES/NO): NO